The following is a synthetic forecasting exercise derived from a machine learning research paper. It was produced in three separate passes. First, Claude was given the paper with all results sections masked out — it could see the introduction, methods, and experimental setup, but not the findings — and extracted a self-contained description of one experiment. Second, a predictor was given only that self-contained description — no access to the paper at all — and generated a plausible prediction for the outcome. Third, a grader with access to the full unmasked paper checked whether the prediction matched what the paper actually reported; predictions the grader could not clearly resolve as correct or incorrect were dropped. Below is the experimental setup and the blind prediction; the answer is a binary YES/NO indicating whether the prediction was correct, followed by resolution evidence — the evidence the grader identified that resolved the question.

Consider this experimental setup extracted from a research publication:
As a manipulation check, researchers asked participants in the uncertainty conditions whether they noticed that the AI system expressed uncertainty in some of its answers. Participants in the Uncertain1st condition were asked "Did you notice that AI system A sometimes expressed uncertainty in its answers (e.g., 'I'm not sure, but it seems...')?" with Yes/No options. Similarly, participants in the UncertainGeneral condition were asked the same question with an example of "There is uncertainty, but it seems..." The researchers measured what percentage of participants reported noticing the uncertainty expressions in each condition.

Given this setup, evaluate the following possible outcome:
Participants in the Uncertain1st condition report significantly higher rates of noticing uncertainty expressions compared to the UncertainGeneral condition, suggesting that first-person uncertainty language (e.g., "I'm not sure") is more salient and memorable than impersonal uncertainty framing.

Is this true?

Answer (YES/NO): NO